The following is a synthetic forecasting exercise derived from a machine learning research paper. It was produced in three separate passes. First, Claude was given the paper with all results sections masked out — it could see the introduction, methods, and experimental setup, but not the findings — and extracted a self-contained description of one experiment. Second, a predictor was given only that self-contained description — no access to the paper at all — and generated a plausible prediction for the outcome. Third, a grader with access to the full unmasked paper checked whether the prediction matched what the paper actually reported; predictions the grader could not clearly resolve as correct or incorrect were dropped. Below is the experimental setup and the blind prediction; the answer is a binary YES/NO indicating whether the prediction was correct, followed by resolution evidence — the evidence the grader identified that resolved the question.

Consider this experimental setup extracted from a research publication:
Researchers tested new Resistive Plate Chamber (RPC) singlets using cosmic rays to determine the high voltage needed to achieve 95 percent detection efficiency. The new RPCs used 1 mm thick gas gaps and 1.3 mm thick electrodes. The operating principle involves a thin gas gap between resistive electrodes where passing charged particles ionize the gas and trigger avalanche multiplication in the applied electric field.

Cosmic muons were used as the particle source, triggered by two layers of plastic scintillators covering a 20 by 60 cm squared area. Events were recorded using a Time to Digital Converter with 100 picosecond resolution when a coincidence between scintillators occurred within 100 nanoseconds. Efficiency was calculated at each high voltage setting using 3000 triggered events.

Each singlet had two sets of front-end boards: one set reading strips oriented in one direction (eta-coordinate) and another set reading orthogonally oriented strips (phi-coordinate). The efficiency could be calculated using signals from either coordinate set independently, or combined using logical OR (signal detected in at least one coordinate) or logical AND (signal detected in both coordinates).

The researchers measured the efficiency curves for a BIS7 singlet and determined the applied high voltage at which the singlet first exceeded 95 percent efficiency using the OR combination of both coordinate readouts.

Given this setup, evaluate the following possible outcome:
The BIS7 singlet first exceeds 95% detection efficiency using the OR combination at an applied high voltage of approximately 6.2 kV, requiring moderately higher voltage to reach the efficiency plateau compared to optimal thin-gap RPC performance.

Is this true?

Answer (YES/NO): NO